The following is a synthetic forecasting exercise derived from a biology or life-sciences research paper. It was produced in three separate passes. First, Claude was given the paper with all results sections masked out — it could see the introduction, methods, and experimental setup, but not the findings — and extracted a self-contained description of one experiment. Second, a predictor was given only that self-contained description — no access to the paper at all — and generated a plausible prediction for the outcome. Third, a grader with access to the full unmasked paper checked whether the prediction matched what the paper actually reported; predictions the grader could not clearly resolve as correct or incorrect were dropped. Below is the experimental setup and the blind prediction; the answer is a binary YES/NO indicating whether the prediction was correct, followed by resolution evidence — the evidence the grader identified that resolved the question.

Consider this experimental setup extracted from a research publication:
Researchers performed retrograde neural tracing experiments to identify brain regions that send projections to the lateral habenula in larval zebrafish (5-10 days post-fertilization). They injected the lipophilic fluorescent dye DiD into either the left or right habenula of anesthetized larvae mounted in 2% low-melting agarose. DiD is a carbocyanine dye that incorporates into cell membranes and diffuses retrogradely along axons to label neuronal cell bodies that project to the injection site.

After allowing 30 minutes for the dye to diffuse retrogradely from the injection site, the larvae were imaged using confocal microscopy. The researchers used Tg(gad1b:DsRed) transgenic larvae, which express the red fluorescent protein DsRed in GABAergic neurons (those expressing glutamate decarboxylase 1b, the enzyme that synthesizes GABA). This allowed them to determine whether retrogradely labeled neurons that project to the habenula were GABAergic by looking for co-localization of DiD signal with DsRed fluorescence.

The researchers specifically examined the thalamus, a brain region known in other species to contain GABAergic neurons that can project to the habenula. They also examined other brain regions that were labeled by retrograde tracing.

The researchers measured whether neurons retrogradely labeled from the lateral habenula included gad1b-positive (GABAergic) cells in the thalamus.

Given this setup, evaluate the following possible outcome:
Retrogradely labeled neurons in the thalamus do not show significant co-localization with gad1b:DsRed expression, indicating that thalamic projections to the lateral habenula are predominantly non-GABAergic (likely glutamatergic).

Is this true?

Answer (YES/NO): NO